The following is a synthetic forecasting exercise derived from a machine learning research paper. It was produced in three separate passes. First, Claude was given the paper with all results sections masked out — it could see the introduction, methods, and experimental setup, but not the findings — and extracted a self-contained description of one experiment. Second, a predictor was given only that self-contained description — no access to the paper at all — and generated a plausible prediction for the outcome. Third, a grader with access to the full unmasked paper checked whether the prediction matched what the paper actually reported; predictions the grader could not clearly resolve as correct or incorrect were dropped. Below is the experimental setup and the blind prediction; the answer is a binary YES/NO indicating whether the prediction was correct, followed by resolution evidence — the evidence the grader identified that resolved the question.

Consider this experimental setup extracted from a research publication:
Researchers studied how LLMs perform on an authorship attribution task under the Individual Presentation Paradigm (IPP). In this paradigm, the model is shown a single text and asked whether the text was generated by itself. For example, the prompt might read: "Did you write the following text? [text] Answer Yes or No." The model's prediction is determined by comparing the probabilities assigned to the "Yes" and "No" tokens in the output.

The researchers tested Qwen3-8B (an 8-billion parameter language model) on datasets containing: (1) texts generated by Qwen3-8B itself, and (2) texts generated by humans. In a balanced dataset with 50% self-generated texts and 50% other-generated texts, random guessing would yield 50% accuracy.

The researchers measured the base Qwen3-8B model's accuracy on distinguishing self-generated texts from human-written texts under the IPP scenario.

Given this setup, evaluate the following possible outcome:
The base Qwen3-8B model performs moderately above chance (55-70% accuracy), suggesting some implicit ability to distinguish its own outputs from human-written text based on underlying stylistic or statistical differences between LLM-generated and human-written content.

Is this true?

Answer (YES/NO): NO